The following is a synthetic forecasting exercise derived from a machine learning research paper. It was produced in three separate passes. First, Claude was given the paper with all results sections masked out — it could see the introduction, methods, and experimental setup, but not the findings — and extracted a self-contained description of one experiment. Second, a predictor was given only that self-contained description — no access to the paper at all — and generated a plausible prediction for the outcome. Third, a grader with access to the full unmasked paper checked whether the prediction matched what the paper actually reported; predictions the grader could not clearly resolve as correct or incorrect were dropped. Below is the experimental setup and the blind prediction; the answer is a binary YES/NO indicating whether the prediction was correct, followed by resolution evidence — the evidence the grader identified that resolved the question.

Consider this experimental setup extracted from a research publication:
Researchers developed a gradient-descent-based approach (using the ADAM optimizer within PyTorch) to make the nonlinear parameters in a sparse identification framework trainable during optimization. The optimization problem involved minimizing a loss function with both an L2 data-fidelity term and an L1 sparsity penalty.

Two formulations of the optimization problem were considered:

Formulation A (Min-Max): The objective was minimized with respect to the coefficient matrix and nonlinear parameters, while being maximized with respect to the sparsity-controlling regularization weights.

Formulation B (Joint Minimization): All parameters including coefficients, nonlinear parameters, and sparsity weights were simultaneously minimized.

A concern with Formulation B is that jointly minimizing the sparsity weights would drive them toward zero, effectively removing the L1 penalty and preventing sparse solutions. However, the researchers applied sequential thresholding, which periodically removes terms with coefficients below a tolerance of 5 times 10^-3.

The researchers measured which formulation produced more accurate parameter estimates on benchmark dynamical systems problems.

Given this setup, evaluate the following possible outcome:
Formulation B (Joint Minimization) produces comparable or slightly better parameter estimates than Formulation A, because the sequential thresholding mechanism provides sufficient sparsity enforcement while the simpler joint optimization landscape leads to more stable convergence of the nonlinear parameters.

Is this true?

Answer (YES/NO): YES